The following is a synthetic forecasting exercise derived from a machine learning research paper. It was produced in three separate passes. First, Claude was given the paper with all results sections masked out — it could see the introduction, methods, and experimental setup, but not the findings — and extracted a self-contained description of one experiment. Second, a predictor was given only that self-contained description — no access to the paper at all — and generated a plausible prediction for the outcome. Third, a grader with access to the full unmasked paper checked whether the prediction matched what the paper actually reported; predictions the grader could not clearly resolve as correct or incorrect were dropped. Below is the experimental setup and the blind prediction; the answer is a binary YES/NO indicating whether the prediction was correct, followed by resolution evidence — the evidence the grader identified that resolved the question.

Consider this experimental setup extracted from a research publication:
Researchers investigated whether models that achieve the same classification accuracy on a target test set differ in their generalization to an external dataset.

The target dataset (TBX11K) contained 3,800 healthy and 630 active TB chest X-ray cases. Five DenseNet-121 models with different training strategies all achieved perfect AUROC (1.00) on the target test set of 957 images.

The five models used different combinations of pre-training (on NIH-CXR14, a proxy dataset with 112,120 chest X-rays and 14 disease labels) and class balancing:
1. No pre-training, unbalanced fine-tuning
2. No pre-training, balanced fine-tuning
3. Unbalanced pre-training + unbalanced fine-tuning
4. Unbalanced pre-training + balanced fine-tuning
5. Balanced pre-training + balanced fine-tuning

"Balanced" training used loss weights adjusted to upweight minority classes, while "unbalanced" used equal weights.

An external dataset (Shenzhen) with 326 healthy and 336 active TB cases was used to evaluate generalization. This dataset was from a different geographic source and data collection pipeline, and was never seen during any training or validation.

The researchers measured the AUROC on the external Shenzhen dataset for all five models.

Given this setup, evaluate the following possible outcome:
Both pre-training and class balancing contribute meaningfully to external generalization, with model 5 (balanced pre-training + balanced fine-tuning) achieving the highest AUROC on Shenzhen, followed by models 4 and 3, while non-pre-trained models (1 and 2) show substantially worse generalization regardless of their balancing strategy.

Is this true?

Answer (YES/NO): NO